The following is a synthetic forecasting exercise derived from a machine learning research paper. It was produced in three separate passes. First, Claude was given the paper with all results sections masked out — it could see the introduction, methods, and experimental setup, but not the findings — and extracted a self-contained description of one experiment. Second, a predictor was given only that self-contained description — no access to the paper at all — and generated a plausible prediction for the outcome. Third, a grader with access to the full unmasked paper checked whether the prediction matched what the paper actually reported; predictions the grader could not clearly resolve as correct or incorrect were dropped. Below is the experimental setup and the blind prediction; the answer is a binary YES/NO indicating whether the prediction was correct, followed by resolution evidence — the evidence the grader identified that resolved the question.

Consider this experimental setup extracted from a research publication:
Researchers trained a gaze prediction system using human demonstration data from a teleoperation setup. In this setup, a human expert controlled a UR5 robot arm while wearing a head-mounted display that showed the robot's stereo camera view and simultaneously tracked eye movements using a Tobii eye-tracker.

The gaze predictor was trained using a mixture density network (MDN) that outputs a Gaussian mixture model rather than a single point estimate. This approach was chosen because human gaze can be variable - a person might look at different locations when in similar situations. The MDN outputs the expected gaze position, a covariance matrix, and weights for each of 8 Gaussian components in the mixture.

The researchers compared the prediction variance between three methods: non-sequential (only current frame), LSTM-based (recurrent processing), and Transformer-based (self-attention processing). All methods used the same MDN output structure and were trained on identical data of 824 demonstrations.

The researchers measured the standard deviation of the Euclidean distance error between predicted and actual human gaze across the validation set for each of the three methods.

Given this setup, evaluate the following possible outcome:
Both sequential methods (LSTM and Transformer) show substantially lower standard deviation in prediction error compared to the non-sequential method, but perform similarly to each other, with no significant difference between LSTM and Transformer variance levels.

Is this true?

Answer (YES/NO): NO